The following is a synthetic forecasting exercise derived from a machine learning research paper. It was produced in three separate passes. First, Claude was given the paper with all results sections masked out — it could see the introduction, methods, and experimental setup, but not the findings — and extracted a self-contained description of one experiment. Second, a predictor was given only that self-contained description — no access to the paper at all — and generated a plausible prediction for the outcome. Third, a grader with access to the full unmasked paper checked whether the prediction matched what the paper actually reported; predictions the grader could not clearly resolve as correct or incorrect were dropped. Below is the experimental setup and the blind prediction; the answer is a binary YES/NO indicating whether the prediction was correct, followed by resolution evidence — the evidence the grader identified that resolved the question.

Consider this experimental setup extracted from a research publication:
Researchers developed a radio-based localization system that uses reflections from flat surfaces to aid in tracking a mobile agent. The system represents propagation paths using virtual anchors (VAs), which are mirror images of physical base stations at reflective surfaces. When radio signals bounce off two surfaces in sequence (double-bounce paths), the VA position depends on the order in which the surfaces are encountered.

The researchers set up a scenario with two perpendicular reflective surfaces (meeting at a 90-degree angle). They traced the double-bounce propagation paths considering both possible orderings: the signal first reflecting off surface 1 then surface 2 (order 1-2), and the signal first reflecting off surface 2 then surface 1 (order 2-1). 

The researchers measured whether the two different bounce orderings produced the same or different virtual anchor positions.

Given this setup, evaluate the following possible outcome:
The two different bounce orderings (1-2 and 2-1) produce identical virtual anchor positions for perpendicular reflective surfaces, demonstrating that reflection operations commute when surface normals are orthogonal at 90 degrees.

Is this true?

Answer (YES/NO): YES